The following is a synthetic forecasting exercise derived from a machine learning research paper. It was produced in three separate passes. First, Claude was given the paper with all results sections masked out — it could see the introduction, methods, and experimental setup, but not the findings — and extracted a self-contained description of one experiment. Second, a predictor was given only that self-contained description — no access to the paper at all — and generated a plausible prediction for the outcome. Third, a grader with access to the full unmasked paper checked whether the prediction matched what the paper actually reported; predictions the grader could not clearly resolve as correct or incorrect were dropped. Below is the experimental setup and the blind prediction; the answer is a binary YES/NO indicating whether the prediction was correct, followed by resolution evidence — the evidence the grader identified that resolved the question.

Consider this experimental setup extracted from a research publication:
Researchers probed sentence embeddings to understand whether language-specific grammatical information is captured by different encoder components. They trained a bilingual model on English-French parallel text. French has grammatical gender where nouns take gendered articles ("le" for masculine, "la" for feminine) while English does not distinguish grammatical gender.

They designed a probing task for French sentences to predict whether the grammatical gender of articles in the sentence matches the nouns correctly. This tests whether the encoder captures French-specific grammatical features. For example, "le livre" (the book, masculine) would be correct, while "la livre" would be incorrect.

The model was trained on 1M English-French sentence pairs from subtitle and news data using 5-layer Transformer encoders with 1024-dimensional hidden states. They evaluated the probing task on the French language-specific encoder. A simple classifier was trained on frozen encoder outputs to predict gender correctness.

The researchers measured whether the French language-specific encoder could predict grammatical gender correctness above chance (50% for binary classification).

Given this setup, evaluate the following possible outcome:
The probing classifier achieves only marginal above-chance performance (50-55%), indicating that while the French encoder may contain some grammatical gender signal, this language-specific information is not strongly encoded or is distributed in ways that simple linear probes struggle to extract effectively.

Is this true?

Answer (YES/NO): NO